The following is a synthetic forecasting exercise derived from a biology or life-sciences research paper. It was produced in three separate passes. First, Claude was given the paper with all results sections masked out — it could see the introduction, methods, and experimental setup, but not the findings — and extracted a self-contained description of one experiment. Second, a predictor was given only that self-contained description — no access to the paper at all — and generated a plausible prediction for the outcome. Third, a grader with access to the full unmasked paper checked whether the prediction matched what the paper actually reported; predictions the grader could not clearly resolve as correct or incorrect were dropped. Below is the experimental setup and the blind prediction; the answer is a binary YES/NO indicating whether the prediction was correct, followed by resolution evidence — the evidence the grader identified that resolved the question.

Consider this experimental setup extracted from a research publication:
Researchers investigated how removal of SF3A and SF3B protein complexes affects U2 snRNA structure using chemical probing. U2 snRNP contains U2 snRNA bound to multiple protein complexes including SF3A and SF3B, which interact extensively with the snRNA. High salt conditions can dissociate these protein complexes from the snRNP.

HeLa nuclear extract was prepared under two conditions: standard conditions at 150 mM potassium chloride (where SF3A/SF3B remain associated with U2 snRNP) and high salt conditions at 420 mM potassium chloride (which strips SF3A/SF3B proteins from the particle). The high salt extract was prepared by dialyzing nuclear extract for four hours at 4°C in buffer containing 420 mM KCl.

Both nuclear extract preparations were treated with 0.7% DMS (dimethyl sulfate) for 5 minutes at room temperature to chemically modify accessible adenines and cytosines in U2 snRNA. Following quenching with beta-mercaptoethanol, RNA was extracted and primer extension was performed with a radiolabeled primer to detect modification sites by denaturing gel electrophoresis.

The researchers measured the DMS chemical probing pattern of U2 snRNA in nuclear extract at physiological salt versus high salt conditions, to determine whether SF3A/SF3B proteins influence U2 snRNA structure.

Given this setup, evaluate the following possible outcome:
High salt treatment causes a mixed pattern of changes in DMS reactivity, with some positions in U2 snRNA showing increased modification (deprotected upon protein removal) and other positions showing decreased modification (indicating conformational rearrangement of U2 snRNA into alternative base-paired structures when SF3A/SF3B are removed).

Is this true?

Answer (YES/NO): YES